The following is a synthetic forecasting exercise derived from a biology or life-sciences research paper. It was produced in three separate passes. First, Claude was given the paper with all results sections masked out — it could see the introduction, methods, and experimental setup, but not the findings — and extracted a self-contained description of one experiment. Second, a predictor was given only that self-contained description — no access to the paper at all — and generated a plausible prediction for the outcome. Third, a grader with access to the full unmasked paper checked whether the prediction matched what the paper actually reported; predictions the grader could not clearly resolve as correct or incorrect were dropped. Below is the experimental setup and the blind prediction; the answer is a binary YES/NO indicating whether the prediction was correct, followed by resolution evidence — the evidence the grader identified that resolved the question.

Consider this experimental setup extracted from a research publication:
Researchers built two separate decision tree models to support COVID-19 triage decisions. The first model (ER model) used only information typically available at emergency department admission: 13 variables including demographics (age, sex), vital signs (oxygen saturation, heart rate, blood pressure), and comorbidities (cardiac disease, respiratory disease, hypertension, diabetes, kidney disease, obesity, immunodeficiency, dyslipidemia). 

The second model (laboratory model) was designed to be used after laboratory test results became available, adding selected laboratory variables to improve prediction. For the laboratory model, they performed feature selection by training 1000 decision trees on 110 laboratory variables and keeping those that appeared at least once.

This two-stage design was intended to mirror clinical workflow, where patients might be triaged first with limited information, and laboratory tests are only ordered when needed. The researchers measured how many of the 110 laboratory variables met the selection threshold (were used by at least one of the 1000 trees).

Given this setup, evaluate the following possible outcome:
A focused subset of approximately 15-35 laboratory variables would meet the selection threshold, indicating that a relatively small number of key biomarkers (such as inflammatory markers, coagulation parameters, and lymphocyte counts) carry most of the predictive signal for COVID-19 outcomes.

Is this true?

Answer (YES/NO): YES